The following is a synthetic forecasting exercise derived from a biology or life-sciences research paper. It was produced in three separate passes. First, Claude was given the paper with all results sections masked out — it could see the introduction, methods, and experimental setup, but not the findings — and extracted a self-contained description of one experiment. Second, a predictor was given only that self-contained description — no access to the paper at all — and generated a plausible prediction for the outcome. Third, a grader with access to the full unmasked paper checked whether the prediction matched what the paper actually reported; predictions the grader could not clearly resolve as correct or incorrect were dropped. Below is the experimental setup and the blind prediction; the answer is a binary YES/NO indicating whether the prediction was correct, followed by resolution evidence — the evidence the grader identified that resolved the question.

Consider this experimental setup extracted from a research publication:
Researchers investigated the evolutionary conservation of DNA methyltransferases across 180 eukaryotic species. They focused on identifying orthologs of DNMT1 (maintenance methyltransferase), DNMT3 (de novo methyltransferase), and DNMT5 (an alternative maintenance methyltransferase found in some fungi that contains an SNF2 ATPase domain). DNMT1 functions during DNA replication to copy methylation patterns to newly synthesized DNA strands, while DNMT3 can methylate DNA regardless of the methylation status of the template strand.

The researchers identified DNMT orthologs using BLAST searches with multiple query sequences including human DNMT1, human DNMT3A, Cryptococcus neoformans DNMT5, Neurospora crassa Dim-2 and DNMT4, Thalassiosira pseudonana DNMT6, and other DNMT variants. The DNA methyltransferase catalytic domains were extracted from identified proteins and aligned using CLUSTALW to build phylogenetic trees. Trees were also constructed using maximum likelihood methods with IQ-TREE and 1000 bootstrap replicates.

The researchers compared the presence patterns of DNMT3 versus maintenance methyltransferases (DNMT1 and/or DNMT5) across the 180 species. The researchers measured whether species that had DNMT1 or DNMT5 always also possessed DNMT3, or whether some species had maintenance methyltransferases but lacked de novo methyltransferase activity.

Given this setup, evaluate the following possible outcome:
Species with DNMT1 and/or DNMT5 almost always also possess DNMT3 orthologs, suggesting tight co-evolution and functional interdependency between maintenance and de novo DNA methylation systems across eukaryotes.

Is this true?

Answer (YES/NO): NO